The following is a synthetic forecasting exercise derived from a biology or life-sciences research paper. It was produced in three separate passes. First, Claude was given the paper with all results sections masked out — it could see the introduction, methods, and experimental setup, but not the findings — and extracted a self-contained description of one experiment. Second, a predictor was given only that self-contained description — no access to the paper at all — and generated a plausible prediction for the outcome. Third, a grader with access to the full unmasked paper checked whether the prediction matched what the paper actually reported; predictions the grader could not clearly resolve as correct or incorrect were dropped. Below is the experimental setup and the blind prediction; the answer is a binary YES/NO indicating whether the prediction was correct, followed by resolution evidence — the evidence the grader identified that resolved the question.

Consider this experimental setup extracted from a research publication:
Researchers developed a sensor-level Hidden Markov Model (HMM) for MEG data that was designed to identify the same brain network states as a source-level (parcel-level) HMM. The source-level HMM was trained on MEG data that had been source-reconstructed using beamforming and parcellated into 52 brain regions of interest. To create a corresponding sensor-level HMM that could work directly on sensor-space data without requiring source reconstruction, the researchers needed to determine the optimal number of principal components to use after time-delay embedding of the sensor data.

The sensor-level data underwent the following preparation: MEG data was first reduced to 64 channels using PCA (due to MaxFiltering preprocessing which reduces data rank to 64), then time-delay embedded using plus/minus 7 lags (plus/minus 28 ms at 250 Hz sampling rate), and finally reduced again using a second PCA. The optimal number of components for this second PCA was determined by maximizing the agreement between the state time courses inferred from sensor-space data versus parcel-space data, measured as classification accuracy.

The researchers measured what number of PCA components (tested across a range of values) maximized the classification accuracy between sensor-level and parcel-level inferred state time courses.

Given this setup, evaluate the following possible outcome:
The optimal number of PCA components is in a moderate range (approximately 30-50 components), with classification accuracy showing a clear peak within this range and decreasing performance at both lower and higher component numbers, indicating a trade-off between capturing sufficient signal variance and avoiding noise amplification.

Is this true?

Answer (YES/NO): NO